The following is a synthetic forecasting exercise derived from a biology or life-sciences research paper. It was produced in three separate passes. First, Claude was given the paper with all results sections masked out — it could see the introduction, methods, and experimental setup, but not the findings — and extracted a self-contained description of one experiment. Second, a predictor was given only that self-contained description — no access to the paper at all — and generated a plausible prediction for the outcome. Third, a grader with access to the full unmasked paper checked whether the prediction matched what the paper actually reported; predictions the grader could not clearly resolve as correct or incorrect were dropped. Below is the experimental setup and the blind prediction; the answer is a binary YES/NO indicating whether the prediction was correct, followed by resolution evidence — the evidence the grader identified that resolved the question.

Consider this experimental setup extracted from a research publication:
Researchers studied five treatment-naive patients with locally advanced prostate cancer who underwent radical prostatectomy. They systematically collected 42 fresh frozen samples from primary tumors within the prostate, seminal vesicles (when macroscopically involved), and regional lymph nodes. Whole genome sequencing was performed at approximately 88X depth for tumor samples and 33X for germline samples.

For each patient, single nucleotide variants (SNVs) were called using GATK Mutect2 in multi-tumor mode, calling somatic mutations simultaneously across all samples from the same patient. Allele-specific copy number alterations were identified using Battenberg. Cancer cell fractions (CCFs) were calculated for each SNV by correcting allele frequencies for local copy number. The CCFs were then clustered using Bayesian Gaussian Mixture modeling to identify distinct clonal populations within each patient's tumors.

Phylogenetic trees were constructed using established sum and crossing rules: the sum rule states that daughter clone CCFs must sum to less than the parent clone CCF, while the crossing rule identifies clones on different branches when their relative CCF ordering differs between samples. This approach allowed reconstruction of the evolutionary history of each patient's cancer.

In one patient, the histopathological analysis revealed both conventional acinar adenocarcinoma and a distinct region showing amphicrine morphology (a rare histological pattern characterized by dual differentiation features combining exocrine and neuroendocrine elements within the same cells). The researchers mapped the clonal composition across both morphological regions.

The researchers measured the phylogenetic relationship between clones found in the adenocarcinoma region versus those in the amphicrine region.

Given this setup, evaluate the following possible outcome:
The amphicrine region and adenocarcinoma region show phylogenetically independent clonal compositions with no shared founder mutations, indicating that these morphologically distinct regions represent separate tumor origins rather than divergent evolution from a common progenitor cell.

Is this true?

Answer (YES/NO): NO